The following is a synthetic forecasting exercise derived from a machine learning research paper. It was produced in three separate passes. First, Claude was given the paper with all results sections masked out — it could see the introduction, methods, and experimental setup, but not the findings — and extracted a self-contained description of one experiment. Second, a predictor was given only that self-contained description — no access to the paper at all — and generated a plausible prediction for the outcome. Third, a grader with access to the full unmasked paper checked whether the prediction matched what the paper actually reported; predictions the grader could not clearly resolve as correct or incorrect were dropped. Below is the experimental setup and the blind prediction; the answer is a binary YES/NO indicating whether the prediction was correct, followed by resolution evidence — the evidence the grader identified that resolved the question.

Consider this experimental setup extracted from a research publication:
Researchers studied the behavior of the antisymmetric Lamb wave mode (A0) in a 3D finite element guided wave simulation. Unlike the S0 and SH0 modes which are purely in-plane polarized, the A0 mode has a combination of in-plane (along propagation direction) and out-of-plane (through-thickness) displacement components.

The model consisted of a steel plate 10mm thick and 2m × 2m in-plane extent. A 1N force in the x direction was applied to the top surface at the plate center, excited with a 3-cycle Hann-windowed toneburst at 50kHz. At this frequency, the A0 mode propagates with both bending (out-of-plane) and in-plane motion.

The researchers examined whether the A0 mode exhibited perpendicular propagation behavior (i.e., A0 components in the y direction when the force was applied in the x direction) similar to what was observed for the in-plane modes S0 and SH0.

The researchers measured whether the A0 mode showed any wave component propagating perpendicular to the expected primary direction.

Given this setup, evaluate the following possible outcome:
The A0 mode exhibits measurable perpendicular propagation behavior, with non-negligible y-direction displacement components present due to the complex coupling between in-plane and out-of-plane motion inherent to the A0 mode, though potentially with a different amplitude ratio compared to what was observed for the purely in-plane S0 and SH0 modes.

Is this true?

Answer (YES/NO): YES